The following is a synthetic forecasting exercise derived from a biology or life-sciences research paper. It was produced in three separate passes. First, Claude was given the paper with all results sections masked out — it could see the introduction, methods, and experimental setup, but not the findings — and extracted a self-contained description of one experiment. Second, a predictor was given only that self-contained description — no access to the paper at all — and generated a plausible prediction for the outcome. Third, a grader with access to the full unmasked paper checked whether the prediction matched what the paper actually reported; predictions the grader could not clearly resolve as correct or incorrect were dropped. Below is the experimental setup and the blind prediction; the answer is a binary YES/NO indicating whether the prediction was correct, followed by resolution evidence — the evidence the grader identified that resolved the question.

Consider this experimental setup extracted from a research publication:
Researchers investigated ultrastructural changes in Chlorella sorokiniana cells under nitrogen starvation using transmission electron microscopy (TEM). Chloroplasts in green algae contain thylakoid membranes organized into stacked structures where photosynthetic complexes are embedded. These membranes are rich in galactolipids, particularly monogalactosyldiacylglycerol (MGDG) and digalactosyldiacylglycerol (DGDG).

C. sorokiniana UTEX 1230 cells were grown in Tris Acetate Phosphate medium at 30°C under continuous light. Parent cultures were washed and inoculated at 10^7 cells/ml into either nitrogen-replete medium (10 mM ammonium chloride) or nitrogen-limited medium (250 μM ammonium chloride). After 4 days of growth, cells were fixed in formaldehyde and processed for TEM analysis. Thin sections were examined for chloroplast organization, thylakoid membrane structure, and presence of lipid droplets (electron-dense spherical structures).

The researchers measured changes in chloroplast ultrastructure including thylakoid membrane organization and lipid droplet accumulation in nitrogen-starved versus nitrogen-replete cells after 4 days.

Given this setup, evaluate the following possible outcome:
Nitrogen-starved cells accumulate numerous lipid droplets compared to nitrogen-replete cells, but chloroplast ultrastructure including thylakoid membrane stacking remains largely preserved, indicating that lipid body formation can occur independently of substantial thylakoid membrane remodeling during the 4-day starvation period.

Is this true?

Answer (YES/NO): NO